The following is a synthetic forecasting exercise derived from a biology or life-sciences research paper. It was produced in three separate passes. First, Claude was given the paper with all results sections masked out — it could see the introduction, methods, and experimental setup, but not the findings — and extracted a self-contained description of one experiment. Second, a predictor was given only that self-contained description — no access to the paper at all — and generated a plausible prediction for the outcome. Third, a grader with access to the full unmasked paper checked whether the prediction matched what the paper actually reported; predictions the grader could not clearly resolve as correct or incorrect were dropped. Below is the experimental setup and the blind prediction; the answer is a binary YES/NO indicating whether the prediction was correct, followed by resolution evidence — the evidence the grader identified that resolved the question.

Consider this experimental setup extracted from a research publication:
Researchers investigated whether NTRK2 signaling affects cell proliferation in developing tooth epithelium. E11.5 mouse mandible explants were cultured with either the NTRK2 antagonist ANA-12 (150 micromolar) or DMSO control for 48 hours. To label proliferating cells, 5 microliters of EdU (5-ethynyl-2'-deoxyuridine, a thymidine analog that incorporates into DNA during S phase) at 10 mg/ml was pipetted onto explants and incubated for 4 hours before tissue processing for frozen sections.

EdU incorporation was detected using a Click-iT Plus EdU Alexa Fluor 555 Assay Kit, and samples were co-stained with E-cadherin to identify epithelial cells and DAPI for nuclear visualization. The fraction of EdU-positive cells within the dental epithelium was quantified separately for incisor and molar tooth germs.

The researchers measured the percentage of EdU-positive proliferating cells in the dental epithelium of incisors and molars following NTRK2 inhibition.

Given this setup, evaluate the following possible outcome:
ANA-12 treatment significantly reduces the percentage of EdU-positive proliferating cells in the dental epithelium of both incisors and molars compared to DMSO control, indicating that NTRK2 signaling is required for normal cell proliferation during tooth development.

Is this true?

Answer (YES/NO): NO